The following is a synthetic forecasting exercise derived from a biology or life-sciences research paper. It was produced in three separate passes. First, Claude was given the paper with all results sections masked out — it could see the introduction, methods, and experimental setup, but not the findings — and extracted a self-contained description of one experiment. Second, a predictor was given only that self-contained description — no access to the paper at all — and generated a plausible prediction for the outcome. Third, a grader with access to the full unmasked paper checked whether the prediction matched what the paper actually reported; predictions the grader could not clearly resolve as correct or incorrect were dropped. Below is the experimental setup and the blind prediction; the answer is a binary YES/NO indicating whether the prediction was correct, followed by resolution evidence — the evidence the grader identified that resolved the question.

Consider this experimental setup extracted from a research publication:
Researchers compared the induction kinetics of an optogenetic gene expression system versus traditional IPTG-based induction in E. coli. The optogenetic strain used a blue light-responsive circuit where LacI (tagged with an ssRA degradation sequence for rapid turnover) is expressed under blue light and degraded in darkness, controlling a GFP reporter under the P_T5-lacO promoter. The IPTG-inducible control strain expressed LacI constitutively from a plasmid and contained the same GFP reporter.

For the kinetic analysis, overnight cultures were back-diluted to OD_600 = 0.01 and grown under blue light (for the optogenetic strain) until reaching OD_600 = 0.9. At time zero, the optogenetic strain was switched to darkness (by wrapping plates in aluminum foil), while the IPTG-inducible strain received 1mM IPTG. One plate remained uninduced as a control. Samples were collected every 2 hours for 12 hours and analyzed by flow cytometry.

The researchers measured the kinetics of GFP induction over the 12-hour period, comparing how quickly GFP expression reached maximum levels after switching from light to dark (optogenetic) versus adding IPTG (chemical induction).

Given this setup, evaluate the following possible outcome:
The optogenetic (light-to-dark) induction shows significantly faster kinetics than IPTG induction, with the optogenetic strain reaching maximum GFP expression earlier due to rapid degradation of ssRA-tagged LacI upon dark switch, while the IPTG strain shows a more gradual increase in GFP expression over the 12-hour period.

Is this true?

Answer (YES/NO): NO